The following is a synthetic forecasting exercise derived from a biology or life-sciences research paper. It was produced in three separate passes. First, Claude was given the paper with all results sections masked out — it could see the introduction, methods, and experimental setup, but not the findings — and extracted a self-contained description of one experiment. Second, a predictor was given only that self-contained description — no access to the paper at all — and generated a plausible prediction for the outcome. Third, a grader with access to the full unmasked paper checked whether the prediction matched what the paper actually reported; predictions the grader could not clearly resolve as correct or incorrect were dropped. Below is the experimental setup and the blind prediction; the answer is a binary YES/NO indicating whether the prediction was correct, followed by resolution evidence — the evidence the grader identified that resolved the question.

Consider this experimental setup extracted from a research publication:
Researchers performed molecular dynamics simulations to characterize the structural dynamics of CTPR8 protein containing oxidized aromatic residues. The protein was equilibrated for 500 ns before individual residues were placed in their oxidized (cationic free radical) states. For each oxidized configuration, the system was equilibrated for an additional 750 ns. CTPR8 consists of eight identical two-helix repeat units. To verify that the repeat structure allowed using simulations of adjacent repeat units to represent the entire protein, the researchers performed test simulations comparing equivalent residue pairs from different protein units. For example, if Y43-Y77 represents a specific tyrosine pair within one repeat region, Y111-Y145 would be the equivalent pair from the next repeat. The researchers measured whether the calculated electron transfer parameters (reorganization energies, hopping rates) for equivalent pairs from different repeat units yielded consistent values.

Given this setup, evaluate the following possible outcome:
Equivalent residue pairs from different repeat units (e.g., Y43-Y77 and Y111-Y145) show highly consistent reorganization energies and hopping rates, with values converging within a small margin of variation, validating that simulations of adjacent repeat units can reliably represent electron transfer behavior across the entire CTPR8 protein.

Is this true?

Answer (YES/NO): YES